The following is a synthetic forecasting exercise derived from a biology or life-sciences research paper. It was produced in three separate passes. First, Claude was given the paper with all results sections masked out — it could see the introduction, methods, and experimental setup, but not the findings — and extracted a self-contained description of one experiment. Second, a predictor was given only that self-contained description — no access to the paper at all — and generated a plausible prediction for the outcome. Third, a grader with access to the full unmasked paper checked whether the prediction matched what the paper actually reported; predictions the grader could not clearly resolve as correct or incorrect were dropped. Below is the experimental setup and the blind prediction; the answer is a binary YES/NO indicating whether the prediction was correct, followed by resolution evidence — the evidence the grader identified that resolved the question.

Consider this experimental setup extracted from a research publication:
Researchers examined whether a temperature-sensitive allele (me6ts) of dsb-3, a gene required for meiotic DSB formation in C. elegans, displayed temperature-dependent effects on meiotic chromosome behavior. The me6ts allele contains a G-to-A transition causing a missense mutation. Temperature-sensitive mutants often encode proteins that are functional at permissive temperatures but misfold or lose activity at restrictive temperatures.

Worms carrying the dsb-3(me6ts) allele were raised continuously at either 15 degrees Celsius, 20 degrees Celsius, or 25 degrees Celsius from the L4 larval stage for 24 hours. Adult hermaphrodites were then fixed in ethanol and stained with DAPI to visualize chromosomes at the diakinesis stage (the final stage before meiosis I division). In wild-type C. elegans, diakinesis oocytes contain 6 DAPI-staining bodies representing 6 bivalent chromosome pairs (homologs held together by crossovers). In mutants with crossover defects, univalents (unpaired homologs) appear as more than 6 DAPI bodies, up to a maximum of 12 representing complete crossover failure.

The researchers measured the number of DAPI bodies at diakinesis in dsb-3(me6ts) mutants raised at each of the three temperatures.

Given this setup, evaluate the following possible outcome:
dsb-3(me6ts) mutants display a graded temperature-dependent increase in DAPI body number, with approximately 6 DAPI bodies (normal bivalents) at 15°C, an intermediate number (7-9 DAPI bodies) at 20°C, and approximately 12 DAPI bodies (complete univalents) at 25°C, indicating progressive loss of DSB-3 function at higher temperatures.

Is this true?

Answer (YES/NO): NO